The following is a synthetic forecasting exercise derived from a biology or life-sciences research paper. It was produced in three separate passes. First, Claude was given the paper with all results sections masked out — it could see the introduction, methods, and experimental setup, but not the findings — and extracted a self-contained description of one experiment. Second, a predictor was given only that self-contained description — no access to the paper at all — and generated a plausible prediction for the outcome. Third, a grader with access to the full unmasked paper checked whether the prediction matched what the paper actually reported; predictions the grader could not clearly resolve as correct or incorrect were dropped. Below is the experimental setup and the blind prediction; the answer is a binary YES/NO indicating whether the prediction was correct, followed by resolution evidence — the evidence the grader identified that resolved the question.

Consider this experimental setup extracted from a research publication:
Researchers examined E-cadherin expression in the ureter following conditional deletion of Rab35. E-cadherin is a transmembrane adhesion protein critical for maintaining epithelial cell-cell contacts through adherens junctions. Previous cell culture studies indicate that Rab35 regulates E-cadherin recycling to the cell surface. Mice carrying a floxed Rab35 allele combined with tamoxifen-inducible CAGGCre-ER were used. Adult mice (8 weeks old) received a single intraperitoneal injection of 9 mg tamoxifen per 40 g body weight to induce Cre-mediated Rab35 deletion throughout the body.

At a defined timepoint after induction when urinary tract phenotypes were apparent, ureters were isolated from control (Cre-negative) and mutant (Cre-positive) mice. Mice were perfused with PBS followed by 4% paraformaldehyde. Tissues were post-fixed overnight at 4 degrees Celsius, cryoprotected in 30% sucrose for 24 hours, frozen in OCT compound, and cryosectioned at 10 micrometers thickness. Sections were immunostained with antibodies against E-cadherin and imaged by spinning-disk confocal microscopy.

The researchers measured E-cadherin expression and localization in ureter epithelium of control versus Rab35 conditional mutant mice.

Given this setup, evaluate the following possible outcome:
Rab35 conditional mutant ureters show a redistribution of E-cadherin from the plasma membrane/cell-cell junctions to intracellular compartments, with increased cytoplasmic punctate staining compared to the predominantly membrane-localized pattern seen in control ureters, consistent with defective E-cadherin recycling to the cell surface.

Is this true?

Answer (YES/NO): NO